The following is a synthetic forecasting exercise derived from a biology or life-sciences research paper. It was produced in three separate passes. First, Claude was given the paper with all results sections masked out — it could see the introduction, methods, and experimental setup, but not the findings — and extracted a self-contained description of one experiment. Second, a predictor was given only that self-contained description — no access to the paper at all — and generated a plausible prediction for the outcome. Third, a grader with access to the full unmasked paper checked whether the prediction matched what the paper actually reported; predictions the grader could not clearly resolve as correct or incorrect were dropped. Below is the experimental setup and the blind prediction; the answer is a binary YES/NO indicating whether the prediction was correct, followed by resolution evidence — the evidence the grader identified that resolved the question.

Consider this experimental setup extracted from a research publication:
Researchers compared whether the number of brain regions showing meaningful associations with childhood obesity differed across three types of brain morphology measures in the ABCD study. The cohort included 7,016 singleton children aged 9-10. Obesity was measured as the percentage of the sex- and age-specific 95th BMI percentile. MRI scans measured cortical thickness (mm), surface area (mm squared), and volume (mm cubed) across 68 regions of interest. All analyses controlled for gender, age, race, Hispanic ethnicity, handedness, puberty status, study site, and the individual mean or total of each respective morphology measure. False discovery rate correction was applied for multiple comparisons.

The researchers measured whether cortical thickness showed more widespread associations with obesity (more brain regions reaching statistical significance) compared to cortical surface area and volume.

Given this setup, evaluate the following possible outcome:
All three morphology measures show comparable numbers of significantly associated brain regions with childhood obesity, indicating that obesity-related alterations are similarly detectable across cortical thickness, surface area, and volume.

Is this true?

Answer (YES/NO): NO